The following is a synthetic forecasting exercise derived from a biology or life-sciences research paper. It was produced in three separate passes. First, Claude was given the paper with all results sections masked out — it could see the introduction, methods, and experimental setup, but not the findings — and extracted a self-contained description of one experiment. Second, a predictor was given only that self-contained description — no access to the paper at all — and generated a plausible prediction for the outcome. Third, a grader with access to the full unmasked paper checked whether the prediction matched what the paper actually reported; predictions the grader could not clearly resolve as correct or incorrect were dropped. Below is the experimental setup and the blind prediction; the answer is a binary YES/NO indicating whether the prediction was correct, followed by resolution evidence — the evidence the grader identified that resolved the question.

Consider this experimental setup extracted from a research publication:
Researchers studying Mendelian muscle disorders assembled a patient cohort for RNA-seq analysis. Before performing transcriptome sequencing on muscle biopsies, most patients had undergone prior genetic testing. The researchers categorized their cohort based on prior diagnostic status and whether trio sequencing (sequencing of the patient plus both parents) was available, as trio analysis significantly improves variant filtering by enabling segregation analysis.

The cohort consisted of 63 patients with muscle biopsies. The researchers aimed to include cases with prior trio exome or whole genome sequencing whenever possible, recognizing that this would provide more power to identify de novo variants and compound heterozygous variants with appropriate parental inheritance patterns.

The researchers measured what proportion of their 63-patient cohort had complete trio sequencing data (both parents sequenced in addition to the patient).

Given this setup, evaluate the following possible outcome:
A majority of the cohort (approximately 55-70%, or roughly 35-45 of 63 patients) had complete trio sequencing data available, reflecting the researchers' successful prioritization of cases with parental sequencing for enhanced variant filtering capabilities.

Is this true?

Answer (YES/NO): NO